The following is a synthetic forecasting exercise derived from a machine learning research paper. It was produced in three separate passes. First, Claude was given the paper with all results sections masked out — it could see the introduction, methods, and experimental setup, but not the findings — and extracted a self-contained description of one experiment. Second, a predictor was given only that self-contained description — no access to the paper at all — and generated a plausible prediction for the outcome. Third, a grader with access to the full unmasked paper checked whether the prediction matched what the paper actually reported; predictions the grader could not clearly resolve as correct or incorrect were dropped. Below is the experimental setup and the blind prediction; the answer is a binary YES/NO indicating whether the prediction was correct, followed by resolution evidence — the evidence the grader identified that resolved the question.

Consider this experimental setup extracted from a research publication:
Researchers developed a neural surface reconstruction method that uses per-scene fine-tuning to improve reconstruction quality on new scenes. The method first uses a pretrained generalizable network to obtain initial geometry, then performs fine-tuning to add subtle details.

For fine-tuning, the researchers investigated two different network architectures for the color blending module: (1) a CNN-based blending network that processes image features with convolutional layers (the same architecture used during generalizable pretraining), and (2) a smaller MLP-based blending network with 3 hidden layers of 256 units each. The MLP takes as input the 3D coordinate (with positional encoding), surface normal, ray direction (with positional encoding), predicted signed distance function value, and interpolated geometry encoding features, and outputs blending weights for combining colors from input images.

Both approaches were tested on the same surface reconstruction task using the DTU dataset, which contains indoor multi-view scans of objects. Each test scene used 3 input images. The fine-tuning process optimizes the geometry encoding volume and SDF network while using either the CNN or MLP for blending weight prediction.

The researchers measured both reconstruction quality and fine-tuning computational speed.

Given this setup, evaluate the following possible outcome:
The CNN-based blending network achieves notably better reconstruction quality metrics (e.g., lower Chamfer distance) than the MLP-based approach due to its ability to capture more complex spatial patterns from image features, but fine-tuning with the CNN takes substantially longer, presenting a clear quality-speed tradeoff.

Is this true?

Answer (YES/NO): NO